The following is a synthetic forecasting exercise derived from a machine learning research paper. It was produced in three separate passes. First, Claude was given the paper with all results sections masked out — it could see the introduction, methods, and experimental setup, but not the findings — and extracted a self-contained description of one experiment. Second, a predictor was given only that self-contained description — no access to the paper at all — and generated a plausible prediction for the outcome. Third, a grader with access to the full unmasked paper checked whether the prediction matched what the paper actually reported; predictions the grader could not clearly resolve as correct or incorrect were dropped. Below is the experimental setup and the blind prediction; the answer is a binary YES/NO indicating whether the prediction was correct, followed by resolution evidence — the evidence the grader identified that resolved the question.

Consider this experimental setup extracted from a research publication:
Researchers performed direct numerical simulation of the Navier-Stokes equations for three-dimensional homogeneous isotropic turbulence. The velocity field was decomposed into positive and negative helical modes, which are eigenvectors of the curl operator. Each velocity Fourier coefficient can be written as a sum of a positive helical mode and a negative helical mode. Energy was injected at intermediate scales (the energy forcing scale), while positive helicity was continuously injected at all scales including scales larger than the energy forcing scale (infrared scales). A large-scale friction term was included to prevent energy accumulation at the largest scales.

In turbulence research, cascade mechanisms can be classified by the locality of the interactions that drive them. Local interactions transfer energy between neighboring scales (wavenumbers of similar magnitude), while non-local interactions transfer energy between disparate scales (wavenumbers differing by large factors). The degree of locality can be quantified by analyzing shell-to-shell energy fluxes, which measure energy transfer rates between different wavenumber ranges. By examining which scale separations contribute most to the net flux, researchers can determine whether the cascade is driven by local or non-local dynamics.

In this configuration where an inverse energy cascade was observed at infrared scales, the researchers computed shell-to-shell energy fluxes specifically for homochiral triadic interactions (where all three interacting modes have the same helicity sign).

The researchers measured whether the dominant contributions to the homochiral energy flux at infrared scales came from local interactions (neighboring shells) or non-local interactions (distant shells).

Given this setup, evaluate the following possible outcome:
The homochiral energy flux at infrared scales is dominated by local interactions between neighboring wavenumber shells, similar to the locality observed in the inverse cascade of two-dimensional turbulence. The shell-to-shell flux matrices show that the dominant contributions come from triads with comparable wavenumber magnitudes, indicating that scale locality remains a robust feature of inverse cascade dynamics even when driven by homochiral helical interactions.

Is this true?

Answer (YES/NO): NO